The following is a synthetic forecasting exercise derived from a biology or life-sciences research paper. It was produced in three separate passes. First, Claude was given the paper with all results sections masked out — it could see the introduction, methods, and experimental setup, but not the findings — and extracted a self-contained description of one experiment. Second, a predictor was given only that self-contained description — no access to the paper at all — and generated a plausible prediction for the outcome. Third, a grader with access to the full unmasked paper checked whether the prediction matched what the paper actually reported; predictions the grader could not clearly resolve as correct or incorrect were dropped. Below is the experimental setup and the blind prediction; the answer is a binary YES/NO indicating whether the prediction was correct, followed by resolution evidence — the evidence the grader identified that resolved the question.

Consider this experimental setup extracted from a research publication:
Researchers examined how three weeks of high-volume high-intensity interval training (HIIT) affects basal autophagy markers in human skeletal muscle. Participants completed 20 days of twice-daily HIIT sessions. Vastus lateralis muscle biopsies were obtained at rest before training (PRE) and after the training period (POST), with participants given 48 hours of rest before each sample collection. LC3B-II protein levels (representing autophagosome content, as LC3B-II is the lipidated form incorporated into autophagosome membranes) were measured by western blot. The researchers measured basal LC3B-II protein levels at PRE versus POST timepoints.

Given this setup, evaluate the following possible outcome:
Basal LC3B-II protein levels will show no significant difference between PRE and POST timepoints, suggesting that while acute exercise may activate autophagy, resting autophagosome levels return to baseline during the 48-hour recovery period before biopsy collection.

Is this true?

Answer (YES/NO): NO